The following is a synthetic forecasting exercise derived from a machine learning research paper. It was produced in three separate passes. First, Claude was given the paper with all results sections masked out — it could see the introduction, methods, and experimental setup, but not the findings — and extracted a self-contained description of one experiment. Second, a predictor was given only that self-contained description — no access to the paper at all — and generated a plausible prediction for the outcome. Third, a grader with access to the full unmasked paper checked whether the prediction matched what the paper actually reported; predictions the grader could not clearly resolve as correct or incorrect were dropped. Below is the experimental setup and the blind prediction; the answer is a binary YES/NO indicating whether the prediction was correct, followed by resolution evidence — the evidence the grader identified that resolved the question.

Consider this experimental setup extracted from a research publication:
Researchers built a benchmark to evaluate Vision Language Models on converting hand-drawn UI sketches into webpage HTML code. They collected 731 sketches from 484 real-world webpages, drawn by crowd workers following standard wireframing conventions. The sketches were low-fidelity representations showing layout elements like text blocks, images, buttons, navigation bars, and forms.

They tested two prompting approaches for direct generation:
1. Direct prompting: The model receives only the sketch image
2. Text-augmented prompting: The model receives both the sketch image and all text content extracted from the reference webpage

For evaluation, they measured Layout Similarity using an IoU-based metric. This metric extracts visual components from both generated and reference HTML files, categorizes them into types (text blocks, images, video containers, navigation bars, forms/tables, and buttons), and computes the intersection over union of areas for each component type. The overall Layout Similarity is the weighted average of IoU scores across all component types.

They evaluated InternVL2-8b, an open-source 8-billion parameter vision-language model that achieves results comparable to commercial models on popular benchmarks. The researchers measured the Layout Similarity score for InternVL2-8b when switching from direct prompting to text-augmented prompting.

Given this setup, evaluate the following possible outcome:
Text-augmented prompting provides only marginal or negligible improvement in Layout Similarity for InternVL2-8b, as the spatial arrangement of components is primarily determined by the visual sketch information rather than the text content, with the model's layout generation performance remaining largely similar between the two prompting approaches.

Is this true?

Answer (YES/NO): NO